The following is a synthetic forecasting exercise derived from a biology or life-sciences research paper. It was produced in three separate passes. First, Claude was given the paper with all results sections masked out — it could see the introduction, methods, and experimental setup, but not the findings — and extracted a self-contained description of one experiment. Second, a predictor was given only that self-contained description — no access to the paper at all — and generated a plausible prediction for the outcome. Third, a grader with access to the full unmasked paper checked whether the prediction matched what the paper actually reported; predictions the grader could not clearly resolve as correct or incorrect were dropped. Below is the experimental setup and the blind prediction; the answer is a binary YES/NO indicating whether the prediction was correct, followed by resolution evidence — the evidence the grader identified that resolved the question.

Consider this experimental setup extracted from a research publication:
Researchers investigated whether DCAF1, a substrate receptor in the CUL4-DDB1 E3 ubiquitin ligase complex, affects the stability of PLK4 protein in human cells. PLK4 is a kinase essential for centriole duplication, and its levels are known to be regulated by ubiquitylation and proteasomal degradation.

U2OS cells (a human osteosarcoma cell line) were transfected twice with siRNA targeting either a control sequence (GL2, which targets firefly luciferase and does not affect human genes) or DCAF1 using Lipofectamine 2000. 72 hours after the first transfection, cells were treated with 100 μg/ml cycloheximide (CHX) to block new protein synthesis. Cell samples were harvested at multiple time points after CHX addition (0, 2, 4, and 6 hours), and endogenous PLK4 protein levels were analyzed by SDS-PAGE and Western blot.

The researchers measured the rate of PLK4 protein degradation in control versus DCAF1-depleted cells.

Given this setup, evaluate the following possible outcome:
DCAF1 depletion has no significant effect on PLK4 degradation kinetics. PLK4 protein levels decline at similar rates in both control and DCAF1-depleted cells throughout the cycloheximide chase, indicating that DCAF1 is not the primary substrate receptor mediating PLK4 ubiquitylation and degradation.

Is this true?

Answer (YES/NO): NO